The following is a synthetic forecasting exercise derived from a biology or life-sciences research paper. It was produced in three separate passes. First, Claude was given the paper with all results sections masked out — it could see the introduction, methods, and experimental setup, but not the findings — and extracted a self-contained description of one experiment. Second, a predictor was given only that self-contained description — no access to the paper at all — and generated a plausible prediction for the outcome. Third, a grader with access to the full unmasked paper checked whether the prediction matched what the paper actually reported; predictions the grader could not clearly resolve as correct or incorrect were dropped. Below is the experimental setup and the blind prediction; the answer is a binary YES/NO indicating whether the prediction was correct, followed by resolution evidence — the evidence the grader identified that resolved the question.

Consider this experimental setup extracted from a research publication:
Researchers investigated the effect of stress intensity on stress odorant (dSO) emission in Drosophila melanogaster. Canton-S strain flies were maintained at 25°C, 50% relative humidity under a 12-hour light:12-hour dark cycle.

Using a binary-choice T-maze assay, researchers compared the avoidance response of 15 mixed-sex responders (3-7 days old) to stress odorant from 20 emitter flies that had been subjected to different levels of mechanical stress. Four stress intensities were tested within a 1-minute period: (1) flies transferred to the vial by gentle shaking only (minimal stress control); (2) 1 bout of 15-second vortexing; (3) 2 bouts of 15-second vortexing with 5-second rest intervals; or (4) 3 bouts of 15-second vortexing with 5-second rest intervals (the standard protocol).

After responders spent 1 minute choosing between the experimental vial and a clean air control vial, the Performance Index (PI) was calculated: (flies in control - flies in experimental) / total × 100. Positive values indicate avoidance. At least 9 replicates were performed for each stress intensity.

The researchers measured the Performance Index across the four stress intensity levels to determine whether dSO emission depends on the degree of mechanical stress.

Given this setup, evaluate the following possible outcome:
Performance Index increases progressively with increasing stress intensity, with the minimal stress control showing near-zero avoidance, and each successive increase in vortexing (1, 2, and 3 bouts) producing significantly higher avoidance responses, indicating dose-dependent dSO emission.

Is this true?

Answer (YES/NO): NO